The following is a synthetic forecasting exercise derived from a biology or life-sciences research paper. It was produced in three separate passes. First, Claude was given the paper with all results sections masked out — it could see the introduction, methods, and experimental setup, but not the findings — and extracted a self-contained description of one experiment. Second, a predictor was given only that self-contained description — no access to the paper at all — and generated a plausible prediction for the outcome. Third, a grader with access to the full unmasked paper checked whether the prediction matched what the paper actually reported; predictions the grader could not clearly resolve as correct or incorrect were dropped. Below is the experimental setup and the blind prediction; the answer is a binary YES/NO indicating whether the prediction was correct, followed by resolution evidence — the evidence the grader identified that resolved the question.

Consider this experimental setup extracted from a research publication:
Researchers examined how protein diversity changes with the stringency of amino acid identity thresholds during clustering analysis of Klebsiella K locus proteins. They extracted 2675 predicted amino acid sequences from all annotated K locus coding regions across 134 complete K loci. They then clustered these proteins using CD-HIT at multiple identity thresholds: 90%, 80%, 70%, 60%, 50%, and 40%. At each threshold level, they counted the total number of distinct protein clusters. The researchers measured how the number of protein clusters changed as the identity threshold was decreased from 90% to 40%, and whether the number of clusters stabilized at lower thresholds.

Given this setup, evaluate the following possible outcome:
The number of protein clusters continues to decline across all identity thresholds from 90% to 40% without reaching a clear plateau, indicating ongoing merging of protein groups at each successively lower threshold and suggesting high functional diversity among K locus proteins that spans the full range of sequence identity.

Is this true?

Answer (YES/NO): YES